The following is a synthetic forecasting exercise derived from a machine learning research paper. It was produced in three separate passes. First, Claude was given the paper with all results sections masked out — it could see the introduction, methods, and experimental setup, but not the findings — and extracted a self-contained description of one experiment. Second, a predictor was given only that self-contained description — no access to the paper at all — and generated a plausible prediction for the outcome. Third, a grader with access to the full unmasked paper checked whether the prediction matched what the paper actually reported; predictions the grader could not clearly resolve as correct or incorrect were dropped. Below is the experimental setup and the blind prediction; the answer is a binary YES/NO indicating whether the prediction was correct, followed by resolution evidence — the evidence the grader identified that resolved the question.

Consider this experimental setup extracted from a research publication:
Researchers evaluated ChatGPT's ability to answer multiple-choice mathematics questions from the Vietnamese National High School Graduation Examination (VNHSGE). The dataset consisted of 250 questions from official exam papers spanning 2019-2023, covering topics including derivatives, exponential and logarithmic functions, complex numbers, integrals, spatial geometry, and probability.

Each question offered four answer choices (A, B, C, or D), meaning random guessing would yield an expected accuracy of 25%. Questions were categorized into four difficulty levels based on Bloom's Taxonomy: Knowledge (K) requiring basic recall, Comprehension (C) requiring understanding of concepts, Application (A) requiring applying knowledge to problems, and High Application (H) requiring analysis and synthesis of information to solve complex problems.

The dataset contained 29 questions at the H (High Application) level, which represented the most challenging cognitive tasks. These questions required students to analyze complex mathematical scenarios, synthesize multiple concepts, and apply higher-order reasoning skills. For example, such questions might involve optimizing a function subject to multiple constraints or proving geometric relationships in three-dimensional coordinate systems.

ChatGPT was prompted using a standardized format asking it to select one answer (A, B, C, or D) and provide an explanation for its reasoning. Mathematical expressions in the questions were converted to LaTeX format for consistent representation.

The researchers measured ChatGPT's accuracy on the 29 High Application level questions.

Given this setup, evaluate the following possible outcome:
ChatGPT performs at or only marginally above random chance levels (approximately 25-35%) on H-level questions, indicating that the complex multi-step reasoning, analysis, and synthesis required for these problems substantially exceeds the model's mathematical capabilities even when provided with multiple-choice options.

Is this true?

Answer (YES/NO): NO